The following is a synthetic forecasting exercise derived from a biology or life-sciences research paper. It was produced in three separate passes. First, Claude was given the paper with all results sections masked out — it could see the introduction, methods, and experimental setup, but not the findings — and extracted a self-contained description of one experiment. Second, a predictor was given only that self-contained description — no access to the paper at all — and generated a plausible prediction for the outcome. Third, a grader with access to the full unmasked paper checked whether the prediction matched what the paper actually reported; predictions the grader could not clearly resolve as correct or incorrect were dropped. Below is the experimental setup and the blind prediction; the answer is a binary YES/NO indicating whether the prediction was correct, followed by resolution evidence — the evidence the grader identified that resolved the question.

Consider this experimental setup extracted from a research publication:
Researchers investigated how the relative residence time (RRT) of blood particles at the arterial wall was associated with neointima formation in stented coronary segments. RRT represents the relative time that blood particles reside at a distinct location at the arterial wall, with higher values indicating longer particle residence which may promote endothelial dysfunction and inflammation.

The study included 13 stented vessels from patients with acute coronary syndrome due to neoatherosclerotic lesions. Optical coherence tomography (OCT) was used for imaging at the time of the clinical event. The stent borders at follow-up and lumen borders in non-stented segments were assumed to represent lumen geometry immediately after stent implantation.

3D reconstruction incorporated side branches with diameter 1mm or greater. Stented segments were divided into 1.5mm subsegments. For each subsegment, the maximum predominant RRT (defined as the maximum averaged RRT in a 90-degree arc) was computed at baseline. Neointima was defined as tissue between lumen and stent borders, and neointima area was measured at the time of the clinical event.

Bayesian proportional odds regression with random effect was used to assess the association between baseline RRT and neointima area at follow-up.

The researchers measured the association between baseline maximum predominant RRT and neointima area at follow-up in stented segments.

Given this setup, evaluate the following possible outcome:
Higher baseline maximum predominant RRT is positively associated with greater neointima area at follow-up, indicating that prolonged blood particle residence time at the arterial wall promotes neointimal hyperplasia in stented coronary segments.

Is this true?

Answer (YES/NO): YES